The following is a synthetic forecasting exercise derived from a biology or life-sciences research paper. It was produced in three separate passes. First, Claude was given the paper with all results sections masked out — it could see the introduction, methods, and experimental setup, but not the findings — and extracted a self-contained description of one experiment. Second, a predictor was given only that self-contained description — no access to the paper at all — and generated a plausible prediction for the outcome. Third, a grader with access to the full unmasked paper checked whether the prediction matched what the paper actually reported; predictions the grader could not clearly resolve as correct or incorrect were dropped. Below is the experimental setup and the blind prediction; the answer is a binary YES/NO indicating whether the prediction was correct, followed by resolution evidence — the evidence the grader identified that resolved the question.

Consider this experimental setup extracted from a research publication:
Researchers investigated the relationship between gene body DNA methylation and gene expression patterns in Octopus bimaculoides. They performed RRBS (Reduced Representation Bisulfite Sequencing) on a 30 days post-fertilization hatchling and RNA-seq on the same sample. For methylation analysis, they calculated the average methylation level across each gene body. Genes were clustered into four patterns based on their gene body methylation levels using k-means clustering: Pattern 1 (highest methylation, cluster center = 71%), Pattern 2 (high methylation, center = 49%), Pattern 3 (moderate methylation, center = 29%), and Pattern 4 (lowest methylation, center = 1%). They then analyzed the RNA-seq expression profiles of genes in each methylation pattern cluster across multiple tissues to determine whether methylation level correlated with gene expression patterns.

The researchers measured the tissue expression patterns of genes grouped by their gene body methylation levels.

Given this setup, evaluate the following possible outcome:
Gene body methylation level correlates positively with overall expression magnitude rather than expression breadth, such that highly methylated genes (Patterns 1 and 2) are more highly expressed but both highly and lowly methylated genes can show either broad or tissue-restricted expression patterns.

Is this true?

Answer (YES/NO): NO